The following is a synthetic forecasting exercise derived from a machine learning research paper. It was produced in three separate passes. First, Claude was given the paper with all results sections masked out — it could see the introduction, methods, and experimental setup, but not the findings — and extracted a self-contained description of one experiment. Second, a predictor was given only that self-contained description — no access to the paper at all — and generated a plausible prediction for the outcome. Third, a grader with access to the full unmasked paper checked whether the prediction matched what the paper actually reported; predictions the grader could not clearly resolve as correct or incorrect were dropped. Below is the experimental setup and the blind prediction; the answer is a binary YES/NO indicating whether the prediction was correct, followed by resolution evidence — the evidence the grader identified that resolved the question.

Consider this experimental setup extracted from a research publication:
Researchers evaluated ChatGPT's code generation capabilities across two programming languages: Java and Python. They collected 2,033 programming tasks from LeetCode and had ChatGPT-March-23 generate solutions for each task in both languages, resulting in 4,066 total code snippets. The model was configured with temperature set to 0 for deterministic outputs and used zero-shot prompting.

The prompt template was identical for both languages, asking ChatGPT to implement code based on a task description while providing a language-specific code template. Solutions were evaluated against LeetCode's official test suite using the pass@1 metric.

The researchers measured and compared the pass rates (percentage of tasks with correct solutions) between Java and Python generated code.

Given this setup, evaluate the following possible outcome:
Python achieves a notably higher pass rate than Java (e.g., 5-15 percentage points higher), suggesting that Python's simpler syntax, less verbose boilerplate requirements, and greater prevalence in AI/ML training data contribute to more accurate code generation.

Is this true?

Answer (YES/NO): NO